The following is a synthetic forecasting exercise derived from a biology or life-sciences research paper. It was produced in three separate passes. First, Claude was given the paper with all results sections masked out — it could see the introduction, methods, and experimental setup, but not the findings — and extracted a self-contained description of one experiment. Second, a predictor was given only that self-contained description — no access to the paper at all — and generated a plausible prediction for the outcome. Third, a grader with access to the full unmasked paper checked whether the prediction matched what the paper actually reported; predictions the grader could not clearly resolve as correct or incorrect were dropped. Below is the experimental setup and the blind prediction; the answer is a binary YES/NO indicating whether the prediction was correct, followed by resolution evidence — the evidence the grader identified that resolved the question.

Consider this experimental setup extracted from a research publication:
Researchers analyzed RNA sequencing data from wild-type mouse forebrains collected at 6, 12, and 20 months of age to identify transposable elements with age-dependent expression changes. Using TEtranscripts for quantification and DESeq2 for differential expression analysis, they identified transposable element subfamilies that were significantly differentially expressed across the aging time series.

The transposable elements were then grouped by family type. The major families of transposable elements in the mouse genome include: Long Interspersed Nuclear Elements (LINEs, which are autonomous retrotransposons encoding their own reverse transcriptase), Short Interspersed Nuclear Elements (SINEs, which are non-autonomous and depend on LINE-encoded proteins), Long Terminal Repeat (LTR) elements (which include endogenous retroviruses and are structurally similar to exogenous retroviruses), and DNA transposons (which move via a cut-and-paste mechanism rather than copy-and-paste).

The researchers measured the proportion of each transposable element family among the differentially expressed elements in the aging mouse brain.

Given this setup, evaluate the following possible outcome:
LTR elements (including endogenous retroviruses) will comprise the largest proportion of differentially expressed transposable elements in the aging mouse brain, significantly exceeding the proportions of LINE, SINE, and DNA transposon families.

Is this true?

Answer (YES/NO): YES